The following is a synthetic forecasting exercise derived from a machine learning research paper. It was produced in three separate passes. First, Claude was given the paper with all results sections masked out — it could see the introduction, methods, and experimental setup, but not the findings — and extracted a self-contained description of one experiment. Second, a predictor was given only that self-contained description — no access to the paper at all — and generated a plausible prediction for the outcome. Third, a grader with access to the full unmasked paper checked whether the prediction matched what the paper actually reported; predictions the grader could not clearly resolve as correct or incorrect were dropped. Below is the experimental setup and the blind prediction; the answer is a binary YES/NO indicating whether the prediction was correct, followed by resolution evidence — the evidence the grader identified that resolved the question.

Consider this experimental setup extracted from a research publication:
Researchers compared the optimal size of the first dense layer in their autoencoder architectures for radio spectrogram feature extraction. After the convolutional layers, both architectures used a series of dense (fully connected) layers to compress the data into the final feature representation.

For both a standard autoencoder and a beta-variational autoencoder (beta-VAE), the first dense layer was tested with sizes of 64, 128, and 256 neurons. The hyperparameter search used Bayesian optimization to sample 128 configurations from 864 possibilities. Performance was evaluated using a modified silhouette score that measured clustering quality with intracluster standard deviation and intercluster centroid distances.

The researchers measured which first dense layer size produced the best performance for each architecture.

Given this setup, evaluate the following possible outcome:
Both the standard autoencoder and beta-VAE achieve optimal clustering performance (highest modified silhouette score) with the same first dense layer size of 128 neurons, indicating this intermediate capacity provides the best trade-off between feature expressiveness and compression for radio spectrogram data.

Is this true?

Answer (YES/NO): NO